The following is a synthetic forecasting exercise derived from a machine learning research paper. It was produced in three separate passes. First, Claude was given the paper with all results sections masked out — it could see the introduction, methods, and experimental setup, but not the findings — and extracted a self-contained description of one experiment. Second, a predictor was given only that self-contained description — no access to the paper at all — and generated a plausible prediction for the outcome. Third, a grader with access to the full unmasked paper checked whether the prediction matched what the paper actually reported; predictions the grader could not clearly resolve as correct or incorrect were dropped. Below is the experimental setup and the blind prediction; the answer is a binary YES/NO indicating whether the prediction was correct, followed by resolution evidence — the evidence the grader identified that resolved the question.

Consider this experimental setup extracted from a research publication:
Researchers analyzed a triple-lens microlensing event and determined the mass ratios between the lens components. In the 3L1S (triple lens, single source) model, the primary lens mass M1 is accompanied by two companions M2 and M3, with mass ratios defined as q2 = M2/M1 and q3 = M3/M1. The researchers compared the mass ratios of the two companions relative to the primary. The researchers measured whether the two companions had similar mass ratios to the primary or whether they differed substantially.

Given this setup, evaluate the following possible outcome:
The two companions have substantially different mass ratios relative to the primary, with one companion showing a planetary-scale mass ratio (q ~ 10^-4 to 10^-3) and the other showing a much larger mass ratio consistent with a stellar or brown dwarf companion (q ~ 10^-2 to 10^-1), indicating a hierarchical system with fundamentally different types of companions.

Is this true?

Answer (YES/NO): NO